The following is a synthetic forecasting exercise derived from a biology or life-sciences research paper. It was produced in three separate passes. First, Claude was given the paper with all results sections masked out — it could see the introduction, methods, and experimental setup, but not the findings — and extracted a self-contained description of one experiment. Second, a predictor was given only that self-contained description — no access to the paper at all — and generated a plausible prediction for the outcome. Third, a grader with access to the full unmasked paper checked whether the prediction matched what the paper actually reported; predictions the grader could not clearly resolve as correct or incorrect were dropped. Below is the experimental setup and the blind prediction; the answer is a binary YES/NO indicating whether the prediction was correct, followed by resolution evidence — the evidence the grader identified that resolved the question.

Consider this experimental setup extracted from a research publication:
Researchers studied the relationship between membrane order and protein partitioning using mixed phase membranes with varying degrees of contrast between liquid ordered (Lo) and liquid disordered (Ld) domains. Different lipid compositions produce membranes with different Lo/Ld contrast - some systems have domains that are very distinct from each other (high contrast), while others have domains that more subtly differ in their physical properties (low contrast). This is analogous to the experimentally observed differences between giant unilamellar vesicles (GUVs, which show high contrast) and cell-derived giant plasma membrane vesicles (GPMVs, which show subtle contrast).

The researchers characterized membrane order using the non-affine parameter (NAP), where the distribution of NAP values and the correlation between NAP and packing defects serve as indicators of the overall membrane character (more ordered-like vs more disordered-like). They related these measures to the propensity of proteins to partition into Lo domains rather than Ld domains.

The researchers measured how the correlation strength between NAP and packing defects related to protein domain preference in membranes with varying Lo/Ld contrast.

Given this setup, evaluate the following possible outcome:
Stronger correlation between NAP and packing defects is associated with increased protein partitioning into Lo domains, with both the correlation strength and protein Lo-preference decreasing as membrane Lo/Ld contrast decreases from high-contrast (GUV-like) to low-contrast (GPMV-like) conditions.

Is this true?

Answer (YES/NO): NO